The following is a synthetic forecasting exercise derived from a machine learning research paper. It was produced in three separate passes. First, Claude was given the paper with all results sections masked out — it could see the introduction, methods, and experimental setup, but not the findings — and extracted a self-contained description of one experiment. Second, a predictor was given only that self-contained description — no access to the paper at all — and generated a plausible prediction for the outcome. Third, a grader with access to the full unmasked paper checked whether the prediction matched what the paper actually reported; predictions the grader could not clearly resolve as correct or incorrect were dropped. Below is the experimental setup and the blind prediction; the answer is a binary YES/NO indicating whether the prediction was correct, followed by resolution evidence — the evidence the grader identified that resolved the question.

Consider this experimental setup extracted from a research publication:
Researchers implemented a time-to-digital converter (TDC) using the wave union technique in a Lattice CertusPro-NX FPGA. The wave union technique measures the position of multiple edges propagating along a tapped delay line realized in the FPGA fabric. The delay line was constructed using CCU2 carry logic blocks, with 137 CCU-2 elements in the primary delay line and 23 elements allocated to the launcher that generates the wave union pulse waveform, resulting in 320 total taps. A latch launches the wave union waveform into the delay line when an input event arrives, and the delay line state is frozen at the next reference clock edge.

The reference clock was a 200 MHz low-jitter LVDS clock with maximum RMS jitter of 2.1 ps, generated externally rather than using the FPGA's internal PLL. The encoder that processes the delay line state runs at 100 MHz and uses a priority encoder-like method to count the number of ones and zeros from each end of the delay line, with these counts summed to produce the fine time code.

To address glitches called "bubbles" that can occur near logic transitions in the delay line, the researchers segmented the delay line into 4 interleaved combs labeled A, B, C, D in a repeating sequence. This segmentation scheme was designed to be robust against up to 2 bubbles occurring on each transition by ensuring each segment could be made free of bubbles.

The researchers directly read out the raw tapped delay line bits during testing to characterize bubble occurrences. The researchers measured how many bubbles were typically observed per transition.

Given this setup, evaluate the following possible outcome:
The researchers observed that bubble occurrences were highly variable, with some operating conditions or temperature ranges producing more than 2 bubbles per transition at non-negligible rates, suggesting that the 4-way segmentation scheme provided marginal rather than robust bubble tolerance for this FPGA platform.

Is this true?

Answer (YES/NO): NO